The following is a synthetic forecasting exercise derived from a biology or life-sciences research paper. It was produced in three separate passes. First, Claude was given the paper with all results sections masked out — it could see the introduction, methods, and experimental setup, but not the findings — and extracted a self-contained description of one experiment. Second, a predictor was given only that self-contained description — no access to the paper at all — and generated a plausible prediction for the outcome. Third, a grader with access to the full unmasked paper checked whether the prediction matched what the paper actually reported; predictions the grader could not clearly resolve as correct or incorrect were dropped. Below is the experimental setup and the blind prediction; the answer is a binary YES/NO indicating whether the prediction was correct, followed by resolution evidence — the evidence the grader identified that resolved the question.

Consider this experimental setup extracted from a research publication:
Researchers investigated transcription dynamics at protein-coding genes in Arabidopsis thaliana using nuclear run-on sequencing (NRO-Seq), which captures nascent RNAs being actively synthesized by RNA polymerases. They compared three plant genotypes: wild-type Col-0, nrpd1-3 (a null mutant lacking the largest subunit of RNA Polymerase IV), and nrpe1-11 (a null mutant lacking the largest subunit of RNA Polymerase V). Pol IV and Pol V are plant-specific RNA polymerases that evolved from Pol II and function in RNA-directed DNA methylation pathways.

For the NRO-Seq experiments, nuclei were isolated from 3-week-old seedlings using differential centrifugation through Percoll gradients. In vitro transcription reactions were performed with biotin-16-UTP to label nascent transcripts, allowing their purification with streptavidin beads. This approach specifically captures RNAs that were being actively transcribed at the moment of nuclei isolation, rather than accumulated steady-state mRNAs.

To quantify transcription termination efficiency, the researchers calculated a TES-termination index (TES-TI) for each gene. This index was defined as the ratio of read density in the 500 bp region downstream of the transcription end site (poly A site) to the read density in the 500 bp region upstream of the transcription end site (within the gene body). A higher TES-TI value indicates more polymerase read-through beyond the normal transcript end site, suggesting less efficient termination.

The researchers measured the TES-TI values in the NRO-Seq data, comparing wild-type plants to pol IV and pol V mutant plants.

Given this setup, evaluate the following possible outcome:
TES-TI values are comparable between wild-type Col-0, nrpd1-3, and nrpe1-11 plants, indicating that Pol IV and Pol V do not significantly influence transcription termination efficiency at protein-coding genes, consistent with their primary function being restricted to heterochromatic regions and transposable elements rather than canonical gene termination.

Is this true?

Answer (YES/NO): NO